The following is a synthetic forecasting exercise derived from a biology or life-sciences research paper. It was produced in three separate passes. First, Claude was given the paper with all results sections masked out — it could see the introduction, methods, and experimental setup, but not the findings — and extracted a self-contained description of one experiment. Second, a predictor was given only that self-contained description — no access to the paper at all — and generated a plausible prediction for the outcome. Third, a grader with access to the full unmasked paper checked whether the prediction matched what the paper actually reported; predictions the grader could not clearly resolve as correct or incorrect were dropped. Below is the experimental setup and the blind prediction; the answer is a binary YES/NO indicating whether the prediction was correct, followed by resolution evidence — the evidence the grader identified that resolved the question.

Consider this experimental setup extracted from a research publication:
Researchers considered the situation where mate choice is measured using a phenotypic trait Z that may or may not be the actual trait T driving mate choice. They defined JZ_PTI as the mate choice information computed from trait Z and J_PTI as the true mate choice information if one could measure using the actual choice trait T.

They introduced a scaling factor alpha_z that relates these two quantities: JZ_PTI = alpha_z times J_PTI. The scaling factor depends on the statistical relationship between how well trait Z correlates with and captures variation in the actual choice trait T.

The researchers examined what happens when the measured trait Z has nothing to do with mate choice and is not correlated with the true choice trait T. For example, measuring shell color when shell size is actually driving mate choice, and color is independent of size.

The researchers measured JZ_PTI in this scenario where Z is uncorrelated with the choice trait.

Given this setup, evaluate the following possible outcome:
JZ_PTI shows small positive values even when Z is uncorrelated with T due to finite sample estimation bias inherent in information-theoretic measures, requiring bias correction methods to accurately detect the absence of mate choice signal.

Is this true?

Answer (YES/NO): NO